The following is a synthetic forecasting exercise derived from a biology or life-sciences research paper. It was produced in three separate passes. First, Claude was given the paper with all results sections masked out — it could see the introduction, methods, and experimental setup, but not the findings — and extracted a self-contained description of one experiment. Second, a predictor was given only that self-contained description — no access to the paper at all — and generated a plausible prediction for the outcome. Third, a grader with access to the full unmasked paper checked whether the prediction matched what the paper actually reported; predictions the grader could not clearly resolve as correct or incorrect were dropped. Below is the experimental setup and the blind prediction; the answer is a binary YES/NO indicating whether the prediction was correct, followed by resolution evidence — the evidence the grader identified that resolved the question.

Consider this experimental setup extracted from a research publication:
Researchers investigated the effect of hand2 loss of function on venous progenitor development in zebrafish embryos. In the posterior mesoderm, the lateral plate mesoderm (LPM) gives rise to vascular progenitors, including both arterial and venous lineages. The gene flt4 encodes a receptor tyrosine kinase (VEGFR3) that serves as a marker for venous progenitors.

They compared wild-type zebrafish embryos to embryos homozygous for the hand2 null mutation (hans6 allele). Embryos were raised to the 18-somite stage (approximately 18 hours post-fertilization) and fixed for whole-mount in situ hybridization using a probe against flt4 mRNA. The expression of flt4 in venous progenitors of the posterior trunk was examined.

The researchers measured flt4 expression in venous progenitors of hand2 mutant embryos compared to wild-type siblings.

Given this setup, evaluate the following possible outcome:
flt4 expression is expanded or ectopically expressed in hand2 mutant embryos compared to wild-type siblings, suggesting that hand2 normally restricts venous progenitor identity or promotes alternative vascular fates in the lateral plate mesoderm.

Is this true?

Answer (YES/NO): NO